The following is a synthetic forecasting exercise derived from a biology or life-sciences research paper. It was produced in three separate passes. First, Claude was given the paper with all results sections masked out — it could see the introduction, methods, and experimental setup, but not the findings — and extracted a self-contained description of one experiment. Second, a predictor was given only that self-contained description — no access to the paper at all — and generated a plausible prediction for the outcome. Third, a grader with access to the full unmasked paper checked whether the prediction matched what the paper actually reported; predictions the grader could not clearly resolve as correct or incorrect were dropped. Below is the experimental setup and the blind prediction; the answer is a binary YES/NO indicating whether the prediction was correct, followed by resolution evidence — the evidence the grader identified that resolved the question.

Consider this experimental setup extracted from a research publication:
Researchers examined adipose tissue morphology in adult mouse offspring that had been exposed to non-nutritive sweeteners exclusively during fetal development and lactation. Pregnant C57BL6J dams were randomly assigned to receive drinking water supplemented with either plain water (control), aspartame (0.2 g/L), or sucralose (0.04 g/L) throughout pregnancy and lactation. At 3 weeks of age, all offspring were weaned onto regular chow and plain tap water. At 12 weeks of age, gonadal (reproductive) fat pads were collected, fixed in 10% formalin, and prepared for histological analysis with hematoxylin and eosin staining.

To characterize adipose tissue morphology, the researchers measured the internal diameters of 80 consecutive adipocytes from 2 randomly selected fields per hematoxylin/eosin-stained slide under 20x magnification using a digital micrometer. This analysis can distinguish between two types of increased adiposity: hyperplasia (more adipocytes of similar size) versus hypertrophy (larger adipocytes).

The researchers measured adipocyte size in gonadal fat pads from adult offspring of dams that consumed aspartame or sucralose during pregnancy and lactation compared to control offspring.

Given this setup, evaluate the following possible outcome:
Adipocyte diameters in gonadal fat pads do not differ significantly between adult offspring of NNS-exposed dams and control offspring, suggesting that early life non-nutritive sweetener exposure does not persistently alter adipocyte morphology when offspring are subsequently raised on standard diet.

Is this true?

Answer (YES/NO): NO